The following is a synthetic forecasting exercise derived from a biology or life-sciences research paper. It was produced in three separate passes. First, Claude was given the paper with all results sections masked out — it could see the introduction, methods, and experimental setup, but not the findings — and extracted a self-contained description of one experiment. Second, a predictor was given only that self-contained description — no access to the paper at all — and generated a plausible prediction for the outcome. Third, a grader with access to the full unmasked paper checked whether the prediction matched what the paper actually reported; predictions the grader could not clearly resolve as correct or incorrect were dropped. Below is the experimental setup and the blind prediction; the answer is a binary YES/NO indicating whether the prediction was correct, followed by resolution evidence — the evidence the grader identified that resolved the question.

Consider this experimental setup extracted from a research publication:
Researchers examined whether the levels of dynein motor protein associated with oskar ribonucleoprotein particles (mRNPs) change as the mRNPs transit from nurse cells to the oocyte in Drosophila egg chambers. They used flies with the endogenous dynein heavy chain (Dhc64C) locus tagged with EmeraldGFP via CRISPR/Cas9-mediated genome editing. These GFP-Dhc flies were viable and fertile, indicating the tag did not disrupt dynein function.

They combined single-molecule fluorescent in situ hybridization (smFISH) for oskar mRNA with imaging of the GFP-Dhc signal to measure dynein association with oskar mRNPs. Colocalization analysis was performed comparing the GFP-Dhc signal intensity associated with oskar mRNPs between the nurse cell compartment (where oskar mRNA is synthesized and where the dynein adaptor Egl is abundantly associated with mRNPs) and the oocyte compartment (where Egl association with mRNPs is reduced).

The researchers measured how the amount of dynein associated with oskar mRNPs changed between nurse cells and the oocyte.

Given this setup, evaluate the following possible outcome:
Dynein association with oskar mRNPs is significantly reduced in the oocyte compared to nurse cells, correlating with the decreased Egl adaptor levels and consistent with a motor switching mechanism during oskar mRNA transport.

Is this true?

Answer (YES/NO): NO